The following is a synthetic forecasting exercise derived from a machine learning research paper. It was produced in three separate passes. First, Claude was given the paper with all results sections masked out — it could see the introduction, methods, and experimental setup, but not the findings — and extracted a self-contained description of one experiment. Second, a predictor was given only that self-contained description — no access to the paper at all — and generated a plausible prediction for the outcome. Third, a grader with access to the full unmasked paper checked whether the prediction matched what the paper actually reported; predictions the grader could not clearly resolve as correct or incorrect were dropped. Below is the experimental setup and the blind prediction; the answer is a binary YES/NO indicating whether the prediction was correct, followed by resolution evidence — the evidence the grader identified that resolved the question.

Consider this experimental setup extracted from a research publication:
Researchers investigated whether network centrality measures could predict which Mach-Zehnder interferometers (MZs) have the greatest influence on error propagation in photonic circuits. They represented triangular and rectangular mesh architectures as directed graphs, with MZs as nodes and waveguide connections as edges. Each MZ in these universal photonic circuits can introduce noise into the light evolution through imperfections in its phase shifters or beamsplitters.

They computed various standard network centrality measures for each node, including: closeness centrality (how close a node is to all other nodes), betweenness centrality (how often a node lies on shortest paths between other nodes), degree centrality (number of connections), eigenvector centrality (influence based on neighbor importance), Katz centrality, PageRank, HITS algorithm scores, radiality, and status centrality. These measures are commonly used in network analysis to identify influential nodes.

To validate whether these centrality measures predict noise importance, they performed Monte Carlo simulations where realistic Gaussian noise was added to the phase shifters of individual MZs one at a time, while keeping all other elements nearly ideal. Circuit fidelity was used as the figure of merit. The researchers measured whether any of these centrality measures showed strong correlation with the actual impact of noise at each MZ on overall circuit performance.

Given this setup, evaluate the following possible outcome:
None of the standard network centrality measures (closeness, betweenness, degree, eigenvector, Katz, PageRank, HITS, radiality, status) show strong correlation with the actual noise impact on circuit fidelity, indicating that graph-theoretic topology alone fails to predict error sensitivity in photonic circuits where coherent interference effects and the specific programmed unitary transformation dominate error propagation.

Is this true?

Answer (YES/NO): YES